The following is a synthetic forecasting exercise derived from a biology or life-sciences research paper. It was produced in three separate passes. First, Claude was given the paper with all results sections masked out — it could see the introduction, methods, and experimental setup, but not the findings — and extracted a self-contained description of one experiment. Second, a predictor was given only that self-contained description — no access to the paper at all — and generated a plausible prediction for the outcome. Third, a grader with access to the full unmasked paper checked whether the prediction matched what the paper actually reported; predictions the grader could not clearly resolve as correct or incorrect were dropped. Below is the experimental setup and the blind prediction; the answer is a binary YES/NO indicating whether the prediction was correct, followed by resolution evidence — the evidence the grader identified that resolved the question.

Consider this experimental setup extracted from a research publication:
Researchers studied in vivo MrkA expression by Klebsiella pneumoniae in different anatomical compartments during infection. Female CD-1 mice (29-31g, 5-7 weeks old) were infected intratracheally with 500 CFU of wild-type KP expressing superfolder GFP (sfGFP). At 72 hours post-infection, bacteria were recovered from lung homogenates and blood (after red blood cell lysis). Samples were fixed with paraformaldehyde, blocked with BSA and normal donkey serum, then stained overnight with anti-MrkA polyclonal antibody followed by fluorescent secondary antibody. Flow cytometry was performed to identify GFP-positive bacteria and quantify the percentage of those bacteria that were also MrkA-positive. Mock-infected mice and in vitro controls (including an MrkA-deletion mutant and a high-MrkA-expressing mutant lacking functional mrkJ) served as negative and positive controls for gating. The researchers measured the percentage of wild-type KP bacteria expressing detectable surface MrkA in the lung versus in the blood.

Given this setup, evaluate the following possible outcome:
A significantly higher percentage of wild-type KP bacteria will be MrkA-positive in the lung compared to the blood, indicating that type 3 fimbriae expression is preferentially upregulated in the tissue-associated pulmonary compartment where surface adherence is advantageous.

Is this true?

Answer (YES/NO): YES